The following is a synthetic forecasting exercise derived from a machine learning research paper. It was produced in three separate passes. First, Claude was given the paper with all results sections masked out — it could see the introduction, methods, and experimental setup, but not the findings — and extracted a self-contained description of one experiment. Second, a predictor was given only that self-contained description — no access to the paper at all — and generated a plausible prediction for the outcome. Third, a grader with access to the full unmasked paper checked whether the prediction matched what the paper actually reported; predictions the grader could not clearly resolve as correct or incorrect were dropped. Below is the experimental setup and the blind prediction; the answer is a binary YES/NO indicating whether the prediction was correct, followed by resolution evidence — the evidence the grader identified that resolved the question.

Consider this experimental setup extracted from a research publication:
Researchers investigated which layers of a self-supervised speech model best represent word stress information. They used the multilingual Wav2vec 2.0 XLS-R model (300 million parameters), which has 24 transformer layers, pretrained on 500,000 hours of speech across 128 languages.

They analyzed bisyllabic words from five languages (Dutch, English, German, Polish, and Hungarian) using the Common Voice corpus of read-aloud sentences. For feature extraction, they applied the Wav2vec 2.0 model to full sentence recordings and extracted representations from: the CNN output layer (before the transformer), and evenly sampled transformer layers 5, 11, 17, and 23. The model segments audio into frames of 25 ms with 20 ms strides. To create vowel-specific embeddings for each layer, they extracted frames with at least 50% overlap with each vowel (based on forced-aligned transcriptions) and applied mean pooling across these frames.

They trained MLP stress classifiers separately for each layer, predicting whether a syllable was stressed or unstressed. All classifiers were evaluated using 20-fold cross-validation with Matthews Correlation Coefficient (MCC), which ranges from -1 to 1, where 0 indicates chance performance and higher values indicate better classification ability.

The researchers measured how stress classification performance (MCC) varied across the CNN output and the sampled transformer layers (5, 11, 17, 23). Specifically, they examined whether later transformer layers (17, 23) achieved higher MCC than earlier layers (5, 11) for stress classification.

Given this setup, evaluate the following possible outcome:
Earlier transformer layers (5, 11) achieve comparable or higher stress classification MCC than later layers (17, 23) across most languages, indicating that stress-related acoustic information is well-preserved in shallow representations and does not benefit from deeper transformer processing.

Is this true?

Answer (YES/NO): NO